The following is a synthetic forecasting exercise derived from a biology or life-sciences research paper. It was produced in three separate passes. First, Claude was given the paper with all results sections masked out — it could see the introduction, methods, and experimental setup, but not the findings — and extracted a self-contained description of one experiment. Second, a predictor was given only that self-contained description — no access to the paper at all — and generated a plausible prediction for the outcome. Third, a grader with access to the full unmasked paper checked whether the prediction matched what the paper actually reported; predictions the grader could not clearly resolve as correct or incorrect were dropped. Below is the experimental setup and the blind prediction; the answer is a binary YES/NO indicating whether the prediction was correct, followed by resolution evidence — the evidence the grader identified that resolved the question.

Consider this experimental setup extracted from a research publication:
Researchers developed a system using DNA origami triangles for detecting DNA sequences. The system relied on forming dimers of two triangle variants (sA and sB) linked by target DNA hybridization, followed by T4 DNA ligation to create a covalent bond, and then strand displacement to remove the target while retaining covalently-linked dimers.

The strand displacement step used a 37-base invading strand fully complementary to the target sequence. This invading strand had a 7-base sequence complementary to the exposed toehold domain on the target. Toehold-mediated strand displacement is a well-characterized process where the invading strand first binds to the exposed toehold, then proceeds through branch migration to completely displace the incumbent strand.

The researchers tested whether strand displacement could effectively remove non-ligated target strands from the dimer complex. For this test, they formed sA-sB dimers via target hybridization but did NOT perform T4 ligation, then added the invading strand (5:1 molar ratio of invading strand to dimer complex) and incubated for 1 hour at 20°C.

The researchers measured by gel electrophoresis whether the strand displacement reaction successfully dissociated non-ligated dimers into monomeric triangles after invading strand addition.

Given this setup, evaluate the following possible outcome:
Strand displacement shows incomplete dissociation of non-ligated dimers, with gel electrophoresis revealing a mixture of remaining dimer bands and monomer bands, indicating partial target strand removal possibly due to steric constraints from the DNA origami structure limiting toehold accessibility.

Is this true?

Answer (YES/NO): NO